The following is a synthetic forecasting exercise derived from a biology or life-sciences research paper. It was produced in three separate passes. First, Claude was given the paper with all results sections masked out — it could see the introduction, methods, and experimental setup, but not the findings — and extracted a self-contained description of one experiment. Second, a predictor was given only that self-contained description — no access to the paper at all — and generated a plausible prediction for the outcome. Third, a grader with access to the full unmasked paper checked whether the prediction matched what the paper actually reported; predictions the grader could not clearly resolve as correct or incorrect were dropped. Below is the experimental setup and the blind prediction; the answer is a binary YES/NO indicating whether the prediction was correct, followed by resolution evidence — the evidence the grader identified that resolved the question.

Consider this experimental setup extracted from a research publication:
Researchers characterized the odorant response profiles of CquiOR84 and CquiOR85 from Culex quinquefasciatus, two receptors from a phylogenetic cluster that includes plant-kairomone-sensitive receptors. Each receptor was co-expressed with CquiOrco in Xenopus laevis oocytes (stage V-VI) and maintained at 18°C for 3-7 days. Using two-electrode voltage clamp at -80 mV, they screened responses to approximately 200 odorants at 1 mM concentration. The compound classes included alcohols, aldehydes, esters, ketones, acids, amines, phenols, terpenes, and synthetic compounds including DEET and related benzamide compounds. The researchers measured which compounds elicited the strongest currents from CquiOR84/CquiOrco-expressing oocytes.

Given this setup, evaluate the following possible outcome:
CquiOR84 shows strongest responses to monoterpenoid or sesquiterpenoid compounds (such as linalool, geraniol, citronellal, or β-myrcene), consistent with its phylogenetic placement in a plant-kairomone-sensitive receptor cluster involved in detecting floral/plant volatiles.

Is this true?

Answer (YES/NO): NO